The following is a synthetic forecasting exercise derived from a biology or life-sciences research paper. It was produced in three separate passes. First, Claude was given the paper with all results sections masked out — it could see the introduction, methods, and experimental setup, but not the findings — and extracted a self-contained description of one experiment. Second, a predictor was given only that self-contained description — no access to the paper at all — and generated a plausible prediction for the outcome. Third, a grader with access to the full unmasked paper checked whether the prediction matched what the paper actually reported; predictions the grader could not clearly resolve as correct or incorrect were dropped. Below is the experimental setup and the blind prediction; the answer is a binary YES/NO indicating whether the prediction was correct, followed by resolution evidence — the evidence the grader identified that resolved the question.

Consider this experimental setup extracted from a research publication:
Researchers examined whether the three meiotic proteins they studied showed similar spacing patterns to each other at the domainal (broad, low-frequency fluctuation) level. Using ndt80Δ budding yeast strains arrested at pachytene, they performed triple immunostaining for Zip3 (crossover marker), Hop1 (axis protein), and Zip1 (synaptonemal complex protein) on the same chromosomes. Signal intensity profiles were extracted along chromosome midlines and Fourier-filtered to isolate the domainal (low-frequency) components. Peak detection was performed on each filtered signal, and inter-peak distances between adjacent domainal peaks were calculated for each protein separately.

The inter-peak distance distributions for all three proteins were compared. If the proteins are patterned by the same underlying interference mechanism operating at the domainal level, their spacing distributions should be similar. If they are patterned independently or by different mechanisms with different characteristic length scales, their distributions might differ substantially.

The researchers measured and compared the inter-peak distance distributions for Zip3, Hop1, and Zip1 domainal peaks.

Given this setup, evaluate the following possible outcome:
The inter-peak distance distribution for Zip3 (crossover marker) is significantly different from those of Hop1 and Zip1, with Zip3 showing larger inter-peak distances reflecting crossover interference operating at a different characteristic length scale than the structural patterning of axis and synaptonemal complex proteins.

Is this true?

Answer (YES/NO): NO